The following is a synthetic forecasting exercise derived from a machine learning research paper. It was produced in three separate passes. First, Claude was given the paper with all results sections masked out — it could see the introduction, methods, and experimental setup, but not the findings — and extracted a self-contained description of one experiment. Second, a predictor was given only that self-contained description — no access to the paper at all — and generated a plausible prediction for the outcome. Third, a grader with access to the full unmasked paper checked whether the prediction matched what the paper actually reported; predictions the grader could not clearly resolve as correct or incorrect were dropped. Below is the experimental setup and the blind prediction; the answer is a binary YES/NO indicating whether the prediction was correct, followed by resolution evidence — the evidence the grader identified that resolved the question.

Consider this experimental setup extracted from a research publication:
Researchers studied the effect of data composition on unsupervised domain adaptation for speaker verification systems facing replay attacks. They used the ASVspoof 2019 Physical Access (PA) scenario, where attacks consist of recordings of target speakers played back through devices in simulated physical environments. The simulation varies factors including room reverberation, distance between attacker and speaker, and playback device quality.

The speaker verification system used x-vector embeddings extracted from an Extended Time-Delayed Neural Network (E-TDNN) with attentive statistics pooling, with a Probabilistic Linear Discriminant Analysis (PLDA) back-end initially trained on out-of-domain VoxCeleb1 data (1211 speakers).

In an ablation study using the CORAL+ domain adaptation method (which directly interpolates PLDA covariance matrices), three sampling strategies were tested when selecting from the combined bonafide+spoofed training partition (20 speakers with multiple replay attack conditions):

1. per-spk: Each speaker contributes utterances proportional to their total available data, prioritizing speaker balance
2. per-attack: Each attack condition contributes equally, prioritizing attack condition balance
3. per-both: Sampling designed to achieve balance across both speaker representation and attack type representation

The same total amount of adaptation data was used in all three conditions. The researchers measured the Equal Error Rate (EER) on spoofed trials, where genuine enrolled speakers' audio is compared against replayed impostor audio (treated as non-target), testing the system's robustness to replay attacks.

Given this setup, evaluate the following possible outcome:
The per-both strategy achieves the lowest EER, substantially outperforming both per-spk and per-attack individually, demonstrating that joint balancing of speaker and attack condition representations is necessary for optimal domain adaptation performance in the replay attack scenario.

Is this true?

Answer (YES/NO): NO